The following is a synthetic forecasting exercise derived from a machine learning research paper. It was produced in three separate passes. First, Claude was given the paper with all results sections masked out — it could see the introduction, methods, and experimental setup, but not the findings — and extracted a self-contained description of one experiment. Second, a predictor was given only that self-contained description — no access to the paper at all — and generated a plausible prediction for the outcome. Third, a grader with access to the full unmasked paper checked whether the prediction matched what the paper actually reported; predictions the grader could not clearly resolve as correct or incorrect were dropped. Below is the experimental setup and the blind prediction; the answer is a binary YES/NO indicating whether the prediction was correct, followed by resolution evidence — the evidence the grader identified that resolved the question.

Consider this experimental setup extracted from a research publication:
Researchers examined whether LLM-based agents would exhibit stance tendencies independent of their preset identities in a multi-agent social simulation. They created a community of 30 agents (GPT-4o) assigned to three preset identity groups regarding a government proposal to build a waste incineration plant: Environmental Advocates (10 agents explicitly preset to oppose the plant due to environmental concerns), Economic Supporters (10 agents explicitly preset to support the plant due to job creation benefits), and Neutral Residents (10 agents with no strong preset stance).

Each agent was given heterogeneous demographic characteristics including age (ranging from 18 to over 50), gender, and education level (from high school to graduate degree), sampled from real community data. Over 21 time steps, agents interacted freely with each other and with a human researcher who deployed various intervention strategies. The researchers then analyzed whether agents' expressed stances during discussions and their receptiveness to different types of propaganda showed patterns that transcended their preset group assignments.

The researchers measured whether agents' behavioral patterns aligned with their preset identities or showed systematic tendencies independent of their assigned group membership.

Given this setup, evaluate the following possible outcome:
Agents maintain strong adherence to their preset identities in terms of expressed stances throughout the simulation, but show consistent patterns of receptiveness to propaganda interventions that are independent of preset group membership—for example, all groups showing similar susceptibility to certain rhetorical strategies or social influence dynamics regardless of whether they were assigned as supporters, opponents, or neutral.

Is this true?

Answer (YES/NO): NO